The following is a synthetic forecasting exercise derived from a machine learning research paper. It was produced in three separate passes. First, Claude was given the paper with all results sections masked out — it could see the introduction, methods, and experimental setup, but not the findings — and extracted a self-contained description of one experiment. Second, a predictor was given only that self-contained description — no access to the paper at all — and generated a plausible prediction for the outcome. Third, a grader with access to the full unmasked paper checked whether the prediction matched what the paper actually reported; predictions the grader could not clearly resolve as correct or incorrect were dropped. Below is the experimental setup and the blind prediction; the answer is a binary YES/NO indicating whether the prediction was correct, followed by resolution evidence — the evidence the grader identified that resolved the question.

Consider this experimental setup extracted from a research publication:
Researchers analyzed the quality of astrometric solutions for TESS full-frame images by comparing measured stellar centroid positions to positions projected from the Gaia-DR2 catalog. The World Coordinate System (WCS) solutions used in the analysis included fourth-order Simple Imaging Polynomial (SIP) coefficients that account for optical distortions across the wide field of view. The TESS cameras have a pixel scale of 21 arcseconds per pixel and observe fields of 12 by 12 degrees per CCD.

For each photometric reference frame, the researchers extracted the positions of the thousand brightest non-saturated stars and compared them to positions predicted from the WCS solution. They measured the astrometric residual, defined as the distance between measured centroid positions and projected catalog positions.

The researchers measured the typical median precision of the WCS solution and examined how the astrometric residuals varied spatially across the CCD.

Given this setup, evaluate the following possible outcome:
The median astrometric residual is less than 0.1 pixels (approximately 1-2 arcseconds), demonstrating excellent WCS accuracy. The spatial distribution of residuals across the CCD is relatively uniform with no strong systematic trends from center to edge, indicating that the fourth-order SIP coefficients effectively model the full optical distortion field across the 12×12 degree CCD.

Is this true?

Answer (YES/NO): NO